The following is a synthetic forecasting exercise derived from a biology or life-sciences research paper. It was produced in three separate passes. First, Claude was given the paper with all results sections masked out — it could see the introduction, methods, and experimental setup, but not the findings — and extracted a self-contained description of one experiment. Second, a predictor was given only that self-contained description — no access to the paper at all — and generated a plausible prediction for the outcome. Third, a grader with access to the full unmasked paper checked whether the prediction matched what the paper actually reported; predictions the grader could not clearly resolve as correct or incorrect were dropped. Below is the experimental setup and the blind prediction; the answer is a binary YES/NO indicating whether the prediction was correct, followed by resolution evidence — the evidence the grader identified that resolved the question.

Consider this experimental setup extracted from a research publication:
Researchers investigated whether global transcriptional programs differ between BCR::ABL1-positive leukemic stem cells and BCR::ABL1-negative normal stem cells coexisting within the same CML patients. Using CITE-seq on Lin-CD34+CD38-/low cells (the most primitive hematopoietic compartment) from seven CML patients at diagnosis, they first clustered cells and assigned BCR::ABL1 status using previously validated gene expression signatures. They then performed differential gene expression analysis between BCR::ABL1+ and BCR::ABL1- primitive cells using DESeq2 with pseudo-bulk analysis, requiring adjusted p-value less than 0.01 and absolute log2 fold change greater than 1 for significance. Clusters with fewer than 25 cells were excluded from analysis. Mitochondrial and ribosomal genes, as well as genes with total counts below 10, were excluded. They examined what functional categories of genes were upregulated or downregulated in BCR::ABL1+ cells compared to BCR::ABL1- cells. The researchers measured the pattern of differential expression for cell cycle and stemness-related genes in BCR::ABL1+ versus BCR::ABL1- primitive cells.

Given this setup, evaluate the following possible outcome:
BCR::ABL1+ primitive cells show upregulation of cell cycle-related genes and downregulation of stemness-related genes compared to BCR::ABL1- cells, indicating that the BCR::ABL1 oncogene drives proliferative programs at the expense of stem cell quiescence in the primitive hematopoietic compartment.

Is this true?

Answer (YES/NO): NO